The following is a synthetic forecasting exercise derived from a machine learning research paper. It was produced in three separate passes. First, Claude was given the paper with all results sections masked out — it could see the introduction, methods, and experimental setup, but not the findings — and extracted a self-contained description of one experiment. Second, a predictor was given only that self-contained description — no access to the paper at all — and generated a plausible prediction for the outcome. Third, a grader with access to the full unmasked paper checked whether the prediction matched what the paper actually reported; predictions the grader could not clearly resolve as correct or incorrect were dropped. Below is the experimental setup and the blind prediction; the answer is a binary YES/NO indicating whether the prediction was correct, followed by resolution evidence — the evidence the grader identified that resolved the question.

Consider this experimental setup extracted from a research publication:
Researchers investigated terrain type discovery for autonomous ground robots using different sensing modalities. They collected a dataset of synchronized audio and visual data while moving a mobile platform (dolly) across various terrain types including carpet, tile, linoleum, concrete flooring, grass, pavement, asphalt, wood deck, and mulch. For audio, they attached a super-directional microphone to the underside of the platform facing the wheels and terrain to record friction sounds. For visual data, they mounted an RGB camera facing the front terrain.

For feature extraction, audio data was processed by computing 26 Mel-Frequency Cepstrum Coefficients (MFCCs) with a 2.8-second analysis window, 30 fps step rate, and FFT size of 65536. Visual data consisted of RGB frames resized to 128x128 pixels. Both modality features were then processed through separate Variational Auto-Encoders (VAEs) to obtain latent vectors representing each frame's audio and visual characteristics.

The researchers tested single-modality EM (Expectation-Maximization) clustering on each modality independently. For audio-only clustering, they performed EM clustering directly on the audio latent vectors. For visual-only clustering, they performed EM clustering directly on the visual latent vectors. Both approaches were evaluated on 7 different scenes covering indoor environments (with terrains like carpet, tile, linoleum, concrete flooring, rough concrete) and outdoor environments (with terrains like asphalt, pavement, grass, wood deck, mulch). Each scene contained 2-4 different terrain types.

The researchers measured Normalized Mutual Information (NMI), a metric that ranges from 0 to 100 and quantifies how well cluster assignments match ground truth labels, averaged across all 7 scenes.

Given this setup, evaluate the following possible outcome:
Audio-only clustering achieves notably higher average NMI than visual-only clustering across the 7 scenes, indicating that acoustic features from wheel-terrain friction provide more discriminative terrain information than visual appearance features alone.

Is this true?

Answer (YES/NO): YES